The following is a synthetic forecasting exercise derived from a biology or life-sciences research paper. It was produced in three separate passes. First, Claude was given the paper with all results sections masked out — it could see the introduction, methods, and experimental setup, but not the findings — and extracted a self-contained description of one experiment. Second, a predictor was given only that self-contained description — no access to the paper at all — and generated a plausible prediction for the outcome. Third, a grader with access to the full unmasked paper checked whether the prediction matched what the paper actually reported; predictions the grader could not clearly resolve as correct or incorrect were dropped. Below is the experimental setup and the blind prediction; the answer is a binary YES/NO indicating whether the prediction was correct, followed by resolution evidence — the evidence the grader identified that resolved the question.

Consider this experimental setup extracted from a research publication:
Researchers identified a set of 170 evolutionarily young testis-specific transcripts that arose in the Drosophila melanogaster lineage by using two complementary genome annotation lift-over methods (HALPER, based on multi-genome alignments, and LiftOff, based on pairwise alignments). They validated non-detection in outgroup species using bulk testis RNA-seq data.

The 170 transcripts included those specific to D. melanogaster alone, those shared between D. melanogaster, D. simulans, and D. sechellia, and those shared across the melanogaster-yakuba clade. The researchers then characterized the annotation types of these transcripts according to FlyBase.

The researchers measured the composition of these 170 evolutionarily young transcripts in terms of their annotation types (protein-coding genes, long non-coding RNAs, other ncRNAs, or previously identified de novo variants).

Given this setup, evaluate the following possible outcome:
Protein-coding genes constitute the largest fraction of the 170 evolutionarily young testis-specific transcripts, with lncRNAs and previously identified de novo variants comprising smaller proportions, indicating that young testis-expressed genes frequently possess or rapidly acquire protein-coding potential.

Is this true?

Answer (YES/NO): NO